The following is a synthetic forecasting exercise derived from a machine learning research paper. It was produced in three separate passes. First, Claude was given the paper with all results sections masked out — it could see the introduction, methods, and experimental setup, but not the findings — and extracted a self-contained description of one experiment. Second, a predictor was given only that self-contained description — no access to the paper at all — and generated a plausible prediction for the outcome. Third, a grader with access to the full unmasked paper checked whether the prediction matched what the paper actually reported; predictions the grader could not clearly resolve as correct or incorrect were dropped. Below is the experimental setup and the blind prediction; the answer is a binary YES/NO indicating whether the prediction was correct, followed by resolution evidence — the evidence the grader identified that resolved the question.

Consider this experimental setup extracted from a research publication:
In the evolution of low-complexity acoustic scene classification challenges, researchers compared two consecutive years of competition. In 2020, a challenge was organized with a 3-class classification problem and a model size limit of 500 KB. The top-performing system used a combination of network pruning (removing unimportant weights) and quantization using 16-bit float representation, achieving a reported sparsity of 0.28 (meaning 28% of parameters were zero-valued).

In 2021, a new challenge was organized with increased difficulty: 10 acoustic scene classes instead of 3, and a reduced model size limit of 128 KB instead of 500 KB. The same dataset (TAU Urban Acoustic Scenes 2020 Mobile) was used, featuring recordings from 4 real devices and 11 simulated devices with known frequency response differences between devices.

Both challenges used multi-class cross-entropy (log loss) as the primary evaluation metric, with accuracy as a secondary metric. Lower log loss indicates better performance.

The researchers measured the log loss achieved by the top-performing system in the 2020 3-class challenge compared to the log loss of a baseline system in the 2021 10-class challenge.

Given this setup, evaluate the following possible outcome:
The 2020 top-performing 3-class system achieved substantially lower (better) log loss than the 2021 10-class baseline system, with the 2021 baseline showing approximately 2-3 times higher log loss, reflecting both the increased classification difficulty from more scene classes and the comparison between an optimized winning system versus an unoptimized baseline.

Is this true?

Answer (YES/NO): NO